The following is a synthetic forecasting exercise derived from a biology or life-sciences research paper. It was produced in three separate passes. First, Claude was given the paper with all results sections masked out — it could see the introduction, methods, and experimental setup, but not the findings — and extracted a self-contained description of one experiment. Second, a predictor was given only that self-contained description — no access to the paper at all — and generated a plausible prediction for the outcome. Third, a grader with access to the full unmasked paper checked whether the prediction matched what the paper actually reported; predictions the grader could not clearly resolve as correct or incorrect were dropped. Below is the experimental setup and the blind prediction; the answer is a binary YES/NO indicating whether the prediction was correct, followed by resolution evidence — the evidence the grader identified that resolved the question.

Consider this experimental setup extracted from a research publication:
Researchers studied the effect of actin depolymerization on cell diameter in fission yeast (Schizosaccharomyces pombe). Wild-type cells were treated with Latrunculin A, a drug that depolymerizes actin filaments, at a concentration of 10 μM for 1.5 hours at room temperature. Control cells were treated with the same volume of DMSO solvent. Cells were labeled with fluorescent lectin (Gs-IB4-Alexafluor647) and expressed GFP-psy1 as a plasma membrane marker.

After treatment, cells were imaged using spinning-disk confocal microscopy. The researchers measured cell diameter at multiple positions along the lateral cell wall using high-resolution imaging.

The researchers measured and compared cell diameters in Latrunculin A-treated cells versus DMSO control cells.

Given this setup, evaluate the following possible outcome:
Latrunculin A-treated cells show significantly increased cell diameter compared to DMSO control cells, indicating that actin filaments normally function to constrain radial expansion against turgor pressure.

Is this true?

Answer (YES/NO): NO